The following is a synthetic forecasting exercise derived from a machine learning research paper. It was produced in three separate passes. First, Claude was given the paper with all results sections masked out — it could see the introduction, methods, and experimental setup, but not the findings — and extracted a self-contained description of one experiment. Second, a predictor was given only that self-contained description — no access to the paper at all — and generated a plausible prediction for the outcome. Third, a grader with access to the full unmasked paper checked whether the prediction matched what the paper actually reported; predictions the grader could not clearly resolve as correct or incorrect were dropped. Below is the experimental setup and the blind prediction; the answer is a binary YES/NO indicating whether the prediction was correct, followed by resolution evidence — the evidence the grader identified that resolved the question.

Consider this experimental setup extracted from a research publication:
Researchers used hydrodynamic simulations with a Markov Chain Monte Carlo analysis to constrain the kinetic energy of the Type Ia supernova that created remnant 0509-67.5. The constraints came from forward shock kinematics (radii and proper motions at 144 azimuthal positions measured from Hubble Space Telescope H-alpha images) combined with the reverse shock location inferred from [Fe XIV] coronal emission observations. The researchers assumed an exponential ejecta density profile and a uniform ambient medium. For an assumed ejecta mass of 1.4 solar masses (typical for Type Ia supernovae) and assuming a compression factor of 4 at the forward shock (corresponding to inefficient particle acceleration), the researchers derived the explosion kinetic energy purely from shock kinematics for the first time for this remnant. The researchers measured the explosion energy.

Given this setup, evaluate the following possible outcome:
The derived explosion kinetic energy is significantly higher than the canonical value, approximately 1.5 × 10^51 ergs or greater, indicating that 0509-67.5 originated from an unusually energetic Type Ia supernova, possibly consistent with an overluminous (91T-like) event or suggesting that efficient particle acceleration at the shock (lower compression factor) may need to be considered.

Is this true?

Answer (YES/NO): NO